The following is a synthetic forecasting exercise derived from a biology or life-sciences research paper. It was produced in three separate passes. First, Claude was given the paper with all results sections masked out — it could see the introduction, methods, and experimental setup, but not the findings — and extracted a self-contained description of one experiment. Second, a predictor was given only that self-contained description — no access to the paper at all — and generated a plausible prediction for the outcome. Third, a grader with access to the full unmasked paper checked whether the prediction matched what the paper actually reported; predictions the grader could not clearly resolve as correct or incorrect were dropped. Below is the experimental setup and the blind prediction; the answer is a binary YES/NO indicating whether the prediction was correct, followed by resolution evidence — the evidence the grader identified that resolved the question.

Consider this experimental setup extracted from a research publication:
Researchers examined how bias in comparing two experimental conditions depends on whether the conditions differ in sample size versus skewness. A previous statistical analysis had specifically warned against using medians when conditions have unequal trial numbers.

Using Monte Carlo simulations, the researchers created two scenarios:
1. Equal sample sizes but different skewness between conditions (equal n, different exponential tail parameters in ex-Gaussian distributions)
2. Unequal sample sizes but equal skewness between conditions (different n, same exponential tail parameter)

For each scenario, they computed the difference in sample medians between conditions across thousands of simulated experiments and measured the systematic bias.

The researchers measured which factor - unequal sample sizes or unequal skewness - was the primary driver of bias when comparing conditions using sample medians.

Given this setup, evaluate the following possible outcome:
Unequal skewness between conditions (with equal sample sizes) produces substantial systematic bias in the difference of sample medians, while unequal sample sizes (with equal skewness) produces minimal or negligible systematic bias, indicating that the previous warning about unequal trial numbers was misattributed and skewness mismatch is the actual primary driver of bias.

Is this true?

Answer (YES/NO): YES